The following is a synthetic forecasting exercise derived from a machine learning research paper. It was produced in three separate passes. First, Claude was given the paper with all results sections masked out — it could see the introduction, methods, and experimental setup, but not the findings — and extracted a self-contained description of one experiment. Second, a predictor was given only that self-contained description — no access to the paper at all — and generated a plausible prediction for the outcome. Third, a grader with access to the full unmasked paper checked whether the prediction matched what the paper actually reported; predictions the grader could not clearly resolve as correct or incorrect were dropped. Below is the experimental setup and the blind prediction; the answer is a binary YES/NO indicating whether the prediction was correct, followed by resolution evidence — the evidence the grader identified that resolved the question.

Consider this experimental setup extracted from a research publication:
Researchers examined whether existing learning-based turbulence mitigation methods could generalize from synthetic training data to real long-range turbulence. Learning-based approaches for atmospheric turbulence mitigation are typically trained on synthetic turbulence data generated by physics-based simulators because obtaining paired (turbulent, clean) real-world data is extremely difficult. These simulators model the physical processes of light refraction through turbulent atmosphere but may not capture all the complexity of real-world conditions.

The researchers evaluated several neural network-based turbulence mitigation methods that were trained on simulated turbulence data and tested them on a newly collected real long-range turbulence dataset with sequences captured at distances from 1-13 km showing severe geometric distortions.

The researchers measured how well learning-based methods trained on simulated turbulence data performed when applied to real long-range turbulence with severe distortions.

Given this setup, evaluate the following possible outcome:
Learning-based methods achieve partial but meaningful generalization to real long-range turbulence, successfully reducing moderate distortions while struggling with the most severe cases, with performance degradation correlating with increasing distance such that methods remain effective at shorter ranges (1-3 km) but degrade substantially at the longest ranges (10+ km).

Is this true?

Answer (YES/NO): NO